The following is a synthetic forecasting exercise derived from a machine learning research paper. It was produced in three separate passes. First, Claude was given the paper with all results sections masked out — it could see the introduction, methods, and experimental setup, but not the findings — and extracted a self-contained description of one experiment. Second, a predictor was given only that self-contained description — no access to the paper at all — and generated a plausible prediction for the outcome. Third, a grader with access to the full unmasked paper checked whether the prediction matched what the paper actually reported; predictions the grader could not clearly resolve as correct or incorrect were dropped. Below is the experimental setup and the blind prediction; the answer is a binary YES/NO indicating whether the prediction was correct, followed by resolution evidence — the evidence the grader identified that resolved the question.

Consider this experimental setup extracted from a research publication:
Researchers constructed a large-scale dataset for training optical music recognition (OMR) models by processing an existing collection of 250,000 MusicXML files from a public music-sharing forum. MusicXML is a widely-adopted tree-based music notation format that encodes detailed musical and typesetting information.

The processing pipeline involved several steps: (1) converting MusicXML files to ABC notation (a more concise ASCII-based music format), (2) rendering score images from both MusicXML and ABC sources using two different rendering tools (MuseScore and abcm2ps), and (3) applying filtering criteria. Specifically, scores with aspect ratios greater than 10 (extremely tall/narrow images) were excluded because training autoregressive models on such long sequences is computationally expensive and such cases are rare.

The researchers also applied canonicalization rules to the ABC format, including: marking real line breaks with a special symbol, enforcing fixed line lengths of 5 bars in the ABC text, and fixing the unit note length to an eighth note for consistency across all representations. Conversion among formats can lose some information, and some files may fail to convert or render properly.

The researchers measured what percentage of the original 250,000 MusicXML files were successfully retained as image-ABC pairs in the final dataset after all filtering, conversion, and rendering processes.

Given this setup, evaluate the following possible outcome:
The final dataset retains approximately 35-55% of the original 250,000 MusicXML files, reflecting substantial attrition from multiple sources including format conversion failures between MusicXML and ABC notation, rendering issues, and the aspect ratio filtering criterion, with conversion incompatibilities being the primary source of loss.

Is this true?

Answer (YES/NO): NO